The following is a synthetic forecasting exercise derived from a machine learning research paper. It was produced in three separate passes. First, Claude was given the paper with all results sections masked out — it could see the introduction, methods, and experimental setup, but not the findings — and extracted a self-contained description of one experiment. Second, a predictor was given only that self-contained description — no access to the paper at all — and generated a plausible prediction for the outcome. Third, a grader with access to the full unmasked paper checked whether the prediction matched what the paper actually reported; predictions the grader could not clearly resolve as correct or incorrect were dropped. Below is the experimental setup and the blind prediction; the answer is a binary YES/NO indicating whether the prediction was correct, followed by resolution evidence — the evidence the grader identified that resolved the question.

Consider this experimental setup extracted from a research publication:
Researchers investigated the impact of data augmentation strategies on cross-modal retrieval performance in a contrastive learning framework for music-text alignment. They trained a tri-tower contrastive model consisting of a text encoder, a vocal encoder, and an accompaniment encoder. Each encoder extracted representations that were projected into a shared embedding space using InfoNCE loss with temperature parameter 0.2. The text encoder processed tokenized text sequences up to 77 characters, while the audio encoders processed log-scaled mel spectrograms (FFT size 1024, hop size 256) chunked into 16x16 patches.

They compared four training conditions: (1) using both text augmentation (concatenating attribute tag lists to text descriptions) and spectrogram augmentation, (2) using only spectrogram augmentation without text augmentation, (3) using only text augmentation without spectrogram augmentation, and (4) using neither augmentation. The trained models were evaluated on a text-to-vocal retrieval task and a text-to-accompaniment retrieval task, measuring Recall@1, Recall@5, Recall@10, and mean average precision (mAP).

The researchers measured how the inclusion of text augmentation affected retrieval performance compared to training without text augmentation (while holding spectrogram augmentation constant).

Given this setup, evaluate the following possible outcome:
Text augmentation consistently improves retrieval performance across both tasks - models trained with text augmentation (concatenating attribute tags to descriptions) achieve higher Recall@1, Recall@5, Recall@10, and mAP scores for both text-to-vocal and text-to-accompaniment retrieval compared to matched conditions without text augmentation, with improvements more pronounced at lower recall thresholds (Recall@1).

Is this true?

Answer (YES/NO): YES